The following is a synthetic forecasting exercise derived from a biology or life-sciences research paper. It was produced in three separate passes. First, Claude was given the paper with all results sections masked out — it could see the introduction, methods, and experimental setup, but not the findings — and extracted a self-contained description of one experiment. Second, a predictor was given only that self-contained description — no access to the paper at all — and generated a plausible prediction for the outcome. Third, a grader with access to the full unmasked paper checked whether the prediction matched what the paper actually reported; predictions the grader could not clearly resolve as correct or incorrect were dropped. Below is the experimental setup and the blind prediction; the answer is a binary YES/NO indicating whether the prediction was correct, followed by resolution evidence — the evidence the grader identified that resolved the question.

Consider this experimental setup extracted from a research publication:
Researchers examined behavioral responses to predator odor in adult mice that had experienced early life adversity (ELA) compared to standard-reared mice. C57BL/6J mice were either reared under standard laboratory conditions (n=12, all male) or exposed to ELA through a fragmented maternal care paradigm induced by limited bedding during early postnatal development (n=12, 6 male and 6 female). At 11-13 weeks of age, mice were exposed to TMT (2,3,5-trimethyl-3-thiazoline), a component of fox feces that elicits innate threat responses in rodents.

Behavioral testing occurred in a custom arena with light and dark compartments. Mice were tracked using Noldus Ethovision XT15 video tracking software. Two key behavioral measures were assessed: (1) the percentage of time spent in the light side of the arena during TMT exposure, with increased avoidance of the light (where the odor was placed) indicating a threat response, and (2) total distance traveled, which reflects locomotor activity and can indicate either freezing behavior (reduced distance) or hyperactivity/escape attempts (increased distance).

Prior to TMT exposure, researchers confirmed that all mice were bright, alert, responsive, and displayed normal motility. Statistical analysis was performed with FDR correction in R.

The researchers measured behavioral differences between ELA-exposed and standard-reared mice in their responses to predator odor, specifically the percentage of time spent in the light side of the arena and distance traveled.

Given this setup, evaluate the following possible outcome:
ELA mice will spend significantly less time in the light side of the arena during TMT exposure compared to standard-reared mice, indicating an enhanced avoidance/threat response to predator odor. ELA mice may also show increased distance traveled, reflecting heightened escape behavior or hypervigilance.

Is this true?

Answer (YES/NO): NO